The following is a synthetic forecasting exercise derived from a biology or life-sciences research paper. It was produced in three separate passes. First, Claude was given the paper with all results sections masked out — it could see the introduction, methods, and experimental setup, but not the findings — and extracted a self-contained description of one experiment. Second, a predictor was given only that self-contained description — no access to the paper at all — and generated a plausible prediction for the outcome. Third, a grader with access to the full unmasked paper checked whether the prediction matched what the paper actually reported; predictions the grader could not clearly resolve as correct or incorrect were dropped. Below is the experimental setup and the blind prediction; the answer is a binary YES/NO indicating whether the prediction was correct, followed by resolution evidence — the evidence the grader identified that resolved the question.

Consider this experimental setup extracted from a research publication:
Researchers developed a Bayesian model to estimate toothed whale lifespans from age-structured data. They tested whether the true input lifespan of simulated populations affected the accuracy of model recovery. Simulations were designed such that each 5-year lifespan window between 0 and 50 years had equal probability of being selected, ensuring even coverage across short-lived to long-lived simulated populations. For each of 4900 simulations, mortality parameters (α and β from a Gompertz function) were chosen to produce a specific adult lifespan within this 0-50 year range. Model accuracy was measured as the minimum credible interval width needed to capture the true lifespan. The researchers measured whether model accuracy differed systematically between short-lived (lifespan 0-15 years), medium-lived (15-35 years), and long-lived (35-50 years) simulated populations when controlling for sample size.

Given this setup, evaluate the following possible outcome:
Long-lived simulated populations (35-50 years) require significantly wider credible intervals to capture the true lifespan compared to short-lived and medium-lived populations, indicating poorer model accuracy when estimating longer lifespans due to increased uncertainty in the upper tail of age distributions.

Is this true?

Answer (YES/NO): NO